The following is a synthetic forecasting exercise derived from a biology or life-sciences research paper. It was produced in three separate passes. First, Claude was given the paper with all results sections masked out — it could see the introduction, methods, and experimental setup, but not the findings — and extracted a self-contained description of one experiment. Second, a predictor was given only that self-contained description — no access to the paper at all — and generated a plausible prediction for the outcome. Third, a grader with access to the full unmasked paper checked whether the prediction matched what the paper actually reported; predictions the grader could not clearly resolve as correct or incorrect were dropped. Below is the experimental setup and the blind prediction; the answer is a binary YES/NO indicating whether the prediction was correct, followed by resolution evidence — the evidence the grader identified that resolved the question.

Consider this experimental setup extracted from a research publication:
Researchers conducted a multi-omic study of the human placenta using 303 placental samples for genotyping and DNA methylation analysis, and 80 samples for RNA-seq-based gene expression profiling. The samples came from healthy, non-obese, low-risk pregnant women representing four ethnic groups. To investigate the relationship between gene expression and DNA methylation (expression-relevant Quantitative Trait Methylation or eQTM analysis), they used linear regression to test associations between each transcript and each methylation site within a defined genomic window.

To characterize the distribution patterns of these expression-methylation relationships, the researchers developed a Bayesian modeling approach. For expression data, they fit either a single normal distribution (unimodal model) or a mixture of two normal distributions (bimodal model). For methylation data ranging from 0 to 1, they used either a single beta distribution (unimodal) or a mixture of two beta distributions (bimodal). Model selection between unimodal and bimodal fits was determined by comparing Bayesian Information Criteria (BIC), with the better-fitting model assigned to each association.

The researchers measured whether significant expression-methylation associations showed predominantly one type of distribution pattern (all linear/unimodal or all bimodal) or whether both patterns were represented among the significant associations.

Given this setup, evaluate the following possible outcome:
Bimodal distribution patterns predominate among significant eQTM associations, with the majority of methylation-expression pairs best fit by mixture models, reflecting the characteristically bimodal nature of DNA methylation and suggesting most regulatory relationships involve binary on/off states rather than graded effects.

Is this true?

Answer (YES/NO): NO